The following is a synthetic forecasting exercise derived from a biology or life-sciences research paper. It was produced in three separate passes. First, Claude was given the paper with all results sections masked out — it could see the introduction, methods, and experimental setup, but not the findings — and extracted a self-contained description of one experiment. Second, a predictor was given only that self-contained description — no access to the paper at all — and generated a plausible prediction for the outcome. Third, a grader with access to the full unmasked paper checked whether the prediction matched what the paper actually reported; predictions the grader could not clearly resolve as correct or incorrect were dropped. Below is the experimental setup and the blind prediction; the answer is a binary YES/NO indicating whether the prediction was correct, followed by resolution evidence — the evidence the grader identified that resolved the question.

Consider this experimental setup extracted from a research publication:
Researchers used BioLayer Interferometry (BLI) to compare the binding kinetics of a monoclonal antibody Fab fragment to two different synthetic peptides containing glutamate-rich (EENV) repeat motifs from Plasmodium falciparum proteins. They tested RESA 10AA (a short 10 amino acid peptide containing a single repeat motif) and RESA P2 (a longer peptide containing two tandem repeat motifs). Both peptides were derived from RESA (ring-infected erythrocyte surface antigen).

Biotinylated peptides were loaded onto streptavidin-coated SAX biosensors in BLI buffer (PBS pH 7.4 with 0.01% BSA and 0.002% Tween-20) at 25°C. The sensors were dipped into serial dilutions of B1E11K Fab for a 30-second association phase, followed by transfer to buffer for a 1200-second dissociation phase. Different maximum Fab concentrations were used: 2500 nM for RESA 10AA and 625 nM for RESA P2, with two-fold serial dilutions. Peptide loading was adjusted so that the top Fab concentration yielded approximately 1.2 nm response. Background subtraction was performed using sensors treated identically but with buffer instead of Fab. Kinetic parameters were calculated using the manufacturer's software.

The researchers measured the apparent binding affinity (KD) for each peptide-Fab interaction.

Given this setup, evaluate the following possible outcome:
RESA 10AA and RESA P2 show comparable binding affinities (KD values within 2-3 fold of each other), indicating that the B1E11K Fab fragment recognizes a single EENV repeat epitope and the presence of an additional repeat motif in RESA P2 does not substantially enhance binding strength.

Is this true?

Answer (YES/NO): NO